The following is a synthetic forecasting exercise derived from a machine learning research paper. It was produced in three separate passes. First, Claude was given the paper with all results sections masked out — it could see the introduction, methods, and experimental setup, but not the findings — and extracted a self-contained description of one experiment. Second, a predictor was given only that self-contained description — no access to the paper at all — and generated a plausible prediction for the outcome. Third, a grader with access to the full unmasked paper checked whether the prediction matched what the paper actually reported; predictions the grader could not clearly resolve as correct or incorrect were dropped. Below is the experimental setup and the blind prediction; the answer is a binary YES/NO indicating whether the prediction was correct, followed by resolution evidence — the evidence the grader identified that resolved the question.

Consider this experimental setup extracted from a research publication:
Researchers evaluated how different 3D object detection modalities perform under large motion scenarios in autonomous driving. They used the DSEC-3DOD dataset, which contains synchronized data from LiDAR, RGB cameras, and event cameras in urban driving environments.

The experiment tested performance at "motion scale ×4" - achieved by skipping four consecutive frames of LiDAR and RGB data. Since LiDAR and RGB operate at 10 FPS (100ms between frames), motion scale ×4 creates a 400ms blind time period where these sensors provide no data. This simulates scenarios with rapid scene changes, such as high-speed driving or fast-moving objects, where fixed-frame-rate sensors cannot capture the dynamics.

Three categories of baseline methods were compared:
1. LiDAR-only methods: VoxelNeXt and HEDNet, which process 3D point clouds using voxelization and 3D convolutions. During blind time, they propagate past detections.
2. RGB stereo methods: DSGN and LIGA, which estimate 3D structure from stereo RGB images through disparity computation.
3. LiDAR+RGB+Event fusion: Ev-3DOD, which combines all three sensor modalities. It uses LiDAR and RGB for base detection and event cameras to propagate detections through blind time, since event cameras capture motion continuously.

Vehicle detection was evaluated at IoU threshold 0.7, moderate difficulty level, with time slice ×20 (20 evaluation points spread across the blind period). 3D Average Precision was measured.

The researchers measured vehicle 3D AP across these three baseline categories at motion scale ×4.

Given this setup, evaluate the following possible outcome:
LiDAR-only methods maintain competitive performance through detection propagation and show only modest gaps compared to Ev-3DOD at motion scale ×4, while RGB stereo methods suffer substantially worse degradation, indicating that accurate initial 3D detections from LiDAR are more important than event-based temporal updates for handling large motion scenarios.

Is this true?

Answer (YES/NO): NO